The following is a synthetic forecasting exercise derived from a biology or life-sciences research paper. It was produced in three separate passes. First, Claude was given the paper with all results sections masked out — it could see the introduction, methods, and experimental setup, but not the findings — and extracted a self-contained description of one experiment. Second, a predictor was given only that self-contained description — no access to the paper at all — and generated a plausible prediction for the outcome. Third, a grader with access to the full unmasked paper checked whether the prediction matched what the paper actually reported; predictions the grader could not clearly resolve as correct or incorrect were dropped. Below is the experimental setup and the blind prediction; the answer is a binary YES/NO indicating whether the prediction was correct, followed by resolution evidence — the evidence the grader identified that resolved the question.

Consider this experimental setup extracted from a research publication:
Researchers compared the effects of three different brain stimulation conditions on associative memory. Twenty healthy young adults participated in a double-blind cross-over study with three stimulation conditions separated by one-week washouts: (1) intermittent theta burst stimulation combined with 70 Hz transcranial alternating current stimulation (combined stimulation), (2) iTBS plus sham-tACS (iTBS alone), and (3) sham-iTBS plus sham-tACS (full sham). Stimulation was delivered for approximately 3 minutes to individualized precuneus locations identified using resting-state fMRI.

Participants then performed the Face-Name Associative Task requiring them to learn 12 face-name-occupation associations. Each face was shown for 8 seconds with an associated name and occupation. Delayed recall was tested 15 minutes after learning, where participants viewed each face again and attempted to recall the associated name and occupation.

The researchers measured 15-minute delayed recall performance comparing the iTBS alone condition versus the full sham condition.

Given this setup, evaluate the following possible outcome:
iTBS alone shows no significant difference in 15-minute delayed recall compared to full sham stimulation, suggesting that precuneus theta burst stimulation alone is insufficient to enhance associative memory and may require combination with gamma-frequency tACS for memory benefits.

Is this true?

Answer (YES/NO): YES